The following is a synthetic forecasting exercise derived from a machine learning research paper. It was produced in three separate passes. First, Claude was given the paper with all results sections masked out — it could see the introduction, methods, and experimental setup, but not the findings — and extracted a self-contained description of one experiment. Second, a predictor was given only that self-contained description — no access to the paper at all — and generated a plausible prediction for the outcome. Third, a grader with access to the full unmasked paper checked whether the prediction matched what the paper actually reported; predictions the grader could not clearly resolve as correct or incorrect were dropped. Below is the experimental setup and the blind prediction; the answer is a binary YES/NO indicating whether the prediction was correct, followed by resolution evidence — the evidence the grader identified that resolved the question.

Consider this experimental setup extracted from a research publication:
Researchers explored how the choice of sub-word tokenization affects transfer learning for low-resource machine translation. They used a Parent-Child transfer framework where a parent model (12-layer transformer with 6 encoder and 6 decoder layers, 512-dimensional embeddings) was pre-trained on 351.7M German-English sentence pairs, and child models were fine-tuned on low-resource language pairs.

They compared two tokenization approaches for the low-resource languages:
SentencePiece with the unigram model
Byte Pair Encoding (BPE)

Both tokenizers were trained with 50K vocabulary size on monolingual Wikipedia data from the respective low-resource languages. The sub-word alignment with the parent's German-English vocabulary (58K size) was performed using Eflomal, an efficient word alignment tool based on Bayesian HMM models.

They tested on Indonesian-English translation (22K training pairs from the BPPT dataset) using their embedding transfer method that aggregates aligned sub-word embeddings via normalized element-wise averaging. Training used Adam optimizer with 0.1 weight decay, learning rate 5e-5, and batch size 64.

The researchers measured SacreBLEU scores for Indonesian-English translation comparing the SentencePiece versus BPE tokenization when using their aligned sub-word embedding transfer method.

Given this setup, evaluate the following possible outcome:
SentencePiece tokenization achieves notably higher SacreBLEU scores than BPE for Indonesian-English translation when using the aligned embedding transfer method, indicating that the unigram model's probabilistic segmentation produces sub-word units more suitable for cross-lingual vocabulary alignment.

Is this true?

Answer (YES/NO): NO